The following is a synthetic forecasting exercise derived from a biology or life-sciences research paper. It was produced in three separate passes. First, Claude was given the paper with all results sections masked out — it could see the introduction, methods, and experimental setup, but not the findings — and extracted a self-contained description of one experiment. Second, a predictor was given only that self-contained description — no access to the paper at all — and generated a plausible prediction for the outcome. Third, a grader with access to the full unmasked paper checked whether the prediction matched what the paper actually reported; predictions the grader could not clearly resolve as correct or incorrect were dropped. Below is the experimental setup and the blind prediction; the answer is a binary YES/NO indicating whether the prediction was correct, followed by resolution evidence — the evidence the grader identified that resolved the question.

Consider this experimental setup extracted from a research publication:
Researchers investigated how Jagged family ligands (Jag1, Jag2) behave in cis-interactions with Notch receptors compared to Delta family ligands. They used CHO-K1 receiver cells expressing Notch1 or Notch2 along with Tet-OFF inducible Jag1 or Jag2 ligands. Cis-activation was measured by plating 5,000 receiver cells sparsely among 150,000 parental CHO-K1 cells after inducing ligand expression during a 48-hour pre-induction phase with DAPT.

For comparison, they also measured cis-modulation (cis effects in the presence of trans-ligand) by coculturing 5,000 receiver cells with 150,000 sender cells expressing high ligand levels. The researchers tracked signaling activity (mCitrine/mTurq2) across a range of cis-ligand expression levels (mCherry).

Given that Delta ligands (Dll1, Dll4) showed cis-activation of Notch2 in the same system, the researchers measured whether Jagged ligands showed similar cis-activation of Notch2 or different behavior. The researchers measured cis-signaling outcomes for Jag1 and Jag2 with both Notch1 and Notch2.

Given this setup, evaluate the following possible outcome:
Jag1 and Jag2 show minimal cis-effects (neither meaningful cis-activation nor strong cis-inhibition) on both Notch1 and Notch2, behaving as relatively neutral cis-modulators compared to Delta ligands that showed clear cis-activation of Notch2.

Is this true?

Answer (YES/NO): NO